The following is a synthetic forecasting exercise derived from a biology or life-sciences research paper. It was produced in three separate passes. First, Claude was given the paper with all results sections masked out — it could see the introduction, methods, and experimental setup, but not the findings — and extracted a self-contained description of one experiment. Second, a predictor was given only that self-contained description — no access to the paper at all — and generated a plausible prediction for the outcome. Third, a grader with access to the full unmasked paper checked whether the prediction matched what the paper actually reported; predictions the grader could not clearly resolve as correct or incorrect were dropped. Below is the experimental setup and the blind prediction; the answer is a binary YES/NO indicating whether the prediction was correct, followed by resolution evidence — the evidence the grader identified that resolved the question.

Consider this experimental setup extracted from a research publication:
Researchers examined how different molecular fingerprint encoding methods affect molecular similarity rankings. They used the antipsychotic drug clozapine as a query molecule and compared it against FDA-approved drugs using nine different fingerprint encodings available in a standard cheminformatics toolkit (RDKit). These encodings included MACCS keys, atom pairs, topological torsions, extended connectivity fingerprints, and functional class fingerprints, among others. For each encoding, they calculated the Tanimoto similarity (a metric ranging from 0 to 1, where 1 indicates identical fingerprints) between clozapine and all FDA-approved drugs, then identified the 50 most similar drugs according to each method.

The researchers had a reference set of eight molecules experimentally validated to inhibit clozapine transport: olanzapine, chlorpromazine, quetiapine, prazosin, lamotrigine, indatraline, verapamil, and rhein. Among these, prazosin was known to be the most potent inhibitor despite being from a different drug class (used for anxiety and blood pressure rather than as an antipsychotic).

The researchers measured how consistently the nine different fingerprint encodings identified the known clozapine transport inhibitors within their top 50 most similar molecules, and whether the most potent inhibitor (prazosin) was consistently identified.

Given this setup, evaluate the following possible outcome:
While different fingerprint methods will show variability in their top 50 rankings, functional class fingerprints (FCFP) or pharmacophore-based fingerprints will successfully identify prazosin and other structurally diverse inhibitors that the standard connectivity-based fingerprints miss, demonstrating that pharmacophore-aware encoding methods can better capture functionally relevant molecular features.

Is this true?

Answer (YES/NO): NO